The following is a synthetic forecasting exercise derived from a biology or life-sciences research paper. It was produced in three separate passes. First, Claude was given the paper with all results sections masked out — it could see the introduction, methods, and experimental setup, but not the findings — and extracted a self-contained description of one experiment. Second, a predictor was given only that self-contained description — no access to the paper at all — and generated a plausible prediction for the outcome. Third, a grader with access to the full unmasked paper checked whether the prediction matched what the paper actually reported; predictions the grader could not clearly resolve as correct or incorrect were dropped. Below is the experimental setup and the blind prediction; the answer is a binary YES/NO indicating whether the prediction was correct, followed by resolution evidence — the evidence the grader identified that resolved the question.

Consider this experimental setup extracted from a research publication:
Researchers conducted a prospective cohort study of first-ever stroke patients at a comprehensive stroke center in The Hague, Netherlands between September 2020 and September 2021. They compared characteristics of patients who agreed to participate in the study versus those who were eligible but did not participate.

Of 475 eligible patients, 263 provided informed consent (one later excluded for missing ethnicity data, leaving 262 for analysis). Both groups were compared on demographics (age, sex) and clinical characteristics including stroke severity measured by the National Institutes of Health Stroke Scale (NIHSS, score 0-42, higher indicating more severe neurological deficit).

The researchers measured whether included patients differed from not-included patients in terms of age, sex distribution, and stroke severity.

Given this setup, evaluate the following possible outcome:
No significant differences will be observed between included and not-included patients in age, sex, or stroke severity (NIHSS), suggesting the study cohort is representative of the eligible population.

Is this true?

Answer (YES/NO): NO